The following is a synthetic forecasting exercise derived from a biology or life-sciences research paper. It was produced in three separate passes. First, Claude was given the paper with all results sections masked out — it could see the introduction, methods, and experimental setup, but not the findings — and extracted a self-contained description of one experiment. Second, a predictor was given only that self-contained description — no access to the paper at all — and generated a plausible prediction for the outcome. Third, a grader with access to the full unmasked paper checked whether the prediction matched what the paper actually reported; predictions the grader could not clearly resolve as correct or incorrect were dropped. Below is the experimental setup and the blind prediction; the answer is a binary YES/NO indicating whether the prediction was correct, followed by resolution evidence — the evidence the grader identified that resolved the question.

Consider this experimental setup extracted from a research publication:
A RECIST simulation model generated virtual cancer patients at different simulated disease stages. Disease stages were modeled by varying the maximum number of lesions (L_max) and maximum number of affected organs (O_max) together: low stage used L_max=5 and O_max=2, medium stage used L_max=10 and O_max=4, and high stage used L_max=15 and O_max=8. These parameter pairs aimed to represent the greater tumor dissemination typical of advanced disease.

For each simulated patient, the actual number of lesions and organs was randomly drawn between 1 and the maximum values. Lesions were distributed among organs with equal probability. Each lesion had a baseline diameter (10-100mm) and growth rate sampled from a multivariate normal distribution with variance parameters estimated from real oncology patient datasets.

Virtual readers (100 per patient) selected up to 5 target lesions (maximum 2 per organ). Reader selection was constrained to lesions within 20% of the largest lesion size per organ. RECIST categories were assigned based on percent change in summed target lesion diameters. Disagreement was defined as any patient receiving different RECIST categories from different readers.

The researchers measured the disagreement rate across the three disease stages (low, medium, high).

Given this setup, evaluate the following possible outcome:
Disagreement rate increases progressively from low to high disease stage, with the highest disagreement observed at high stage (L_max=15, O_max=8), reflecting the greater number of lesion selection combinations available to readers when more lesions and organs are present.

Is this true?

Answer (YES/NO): YES